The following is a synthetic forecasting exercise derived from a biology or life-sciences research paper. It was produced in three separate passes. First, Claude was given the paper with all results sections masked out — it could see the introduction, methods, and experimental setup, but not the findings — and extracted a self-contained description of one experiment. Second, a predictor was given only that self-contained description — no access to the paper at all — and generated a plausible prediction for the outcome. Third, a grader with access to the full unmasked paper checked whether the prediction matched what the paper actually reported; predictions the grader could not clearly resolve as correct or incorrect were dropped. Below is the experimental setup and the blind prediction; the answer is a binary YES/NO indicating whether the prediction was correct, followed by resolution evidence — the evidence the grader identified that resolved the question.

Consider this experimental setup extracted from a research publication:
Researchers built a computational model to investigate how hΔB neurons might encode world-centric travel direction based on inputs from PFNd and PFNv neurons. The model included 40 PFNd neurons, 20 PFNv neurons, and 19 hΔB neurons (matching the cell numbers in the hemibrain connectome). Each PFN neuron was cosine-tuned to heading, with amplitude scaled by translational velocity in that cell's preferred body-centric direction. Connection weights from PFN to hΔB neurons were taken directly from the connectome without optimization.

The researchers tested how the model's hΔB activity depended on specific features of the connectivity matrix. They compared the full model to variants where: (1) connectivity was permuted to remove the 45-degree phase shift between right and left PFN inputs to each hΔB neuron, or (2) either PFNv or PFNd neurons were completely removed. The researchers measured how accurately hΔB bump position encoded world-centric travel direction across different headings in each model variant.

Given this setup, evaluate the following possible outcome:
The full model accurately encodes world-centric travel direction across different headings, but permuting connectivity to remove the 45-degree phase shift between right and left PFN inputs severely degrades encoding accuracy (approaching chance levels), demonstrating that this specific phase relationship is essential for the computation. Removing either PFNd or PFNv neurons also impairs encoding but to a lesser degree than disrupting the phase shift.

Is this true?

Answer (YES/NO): NO